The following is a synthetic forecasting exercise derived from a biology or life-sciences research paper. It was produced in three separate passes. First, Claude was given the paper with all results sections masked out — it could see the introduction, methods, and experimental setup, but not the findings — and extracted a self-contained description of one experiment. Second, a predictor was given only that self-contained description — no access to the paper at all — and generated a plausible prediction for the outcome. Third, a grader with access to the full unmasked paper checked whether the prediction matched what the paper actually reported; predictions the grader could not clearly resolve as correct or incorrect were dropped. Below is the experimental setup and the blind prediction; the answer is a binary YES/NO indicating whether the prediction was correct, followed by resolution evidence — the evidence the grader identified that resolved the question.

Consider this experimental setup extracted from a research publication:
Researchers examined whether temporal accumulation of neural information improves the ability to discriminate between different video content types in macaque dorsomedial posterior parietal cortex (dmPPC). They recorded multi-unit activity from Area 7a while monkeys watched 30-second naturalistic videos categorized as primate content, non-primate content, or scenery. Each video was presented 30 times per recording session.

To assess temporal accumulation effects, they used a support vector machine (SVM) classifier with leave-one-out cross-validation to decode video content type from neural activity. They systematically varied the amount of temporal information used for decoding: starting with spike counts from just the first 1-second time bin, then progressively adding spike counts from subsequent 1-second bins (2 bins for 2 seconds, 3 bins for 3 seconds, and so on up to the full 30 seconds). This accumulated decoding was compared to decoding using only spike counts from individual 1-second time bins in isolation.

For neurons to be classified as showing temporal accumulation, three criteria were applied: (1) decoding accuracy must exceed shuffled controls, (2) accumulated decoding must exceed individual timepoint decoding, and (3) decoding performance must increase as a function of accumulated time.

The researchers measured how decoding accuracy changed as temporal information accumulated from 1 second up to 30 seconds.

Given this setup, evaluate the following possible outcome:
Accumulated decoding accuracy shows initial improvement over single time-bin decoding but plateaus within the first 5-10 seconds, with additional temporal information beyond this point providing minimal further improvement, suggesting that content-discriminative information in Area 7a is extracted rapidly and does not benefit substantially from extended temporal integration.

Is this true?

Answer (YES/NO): NO